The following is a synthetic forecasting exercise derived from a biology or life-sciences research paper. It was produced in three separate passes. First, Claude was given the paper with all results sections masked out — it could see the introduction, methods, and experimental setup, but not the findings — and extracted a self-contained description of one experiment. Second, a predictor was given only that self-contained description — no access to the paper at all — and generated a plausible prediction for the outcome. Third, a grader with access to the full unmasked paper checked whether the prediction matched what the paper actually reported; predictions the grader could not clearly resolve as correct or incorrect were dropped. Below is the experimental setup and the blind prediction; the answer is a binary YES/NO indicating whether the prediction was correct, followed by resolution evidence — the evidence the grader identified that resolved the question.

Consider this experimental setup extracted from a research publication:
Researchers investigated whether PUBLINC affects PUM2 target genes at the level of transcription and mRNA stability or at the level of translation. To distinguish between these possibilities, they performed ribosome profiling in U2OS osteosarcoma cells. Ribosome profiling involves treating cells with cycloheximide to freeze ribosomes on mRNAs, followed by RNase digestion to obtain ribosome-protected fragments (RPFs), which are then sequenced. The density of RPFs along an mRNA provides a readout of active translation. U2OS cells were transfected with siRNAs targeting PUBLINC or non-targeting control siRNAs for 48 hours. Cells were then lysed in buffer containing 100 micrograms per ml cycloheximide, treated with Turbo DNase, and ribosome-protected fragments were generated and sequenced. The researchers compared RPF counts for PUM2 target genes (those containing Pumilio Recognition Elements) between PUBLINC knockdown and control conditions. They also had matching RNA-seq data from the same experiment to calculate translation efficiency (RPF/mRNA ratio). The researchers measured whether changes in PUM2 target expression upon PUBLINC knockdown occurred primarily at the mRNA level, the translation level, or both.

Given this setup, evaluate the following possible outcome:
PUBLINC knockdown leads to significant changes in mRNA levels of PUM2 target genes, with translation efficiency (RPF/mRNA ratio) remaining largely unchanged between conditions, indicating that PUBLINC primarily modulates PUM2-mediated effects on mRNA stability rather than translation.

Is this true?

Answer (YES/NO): YES